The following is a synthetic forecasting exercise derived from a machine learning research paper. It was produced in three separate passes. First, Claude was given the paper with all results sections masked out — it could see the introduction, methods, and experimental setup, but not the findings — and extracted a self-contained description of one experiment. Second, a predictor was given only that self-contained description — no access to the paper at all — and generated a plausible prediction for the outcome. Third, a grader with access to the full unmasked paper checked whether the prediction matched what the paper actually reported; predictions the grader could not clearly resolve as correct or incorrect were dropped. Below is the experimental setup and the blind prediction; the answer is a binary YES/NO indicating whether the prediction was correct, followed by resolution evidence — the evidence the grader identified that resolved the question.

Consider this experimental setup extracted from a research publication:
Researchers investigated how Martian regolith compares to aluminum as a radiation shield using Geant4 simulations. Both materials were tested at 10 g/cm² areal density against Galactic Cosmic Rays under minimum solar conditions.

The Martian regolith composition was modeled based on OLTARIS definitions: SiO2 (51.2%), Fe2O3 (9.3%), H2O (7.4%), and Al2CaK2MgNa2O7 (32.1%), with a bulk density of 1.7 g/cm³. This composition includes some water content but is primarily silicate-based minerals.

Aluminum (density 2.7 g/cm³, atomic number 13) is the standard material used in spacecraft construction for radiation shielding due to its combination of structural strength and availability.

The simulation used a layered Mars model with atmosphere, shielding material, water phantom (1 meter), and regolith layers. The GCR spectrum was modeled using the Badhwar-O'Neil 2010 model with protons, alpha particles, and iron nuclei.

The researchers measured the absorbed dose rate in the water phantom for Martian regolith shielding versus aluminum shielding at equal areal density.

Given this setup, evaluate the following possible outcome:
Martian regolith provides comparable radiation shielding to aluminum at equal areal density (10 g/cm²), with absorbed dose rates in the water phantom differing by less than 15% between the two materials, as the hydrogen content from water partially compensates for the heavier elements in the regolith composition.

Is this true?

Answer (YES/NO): YES